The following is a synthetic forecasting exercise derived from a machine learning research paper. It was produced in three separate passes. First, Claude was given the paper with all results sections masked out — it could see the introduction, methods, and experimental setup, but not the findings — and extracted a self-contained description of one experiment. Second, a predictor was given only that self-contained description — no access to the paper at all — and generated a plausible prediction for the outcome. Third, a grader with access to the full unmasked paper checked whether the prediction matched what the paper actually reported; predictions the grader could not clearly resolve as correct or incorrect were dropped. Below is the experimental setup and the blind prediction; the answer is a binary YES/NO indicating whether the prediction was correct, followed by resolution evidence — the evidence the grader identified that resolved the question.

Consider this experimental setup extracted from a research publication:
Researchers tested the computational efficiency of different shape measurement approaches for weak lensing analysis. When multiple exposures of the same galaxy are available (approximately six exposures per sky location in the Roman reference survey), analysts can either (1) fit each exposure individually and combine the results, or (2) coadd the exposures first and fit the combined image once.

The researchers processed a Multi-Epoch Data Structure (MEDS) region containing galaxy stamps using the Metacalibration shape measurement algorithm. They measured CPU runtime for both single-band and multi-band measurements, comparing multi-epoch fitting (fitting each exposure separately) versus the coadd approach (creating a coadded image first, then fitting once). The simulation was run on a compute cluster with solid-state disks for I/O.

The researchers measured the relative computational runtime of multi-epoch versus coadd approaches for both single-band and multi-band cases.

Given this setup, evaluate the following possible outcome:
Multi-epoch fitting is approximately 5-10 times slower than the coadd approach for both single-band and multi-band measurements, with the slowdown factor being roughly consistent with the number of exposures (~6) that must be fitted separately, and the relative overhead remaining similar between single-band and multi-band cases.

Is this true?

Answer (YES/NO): NO